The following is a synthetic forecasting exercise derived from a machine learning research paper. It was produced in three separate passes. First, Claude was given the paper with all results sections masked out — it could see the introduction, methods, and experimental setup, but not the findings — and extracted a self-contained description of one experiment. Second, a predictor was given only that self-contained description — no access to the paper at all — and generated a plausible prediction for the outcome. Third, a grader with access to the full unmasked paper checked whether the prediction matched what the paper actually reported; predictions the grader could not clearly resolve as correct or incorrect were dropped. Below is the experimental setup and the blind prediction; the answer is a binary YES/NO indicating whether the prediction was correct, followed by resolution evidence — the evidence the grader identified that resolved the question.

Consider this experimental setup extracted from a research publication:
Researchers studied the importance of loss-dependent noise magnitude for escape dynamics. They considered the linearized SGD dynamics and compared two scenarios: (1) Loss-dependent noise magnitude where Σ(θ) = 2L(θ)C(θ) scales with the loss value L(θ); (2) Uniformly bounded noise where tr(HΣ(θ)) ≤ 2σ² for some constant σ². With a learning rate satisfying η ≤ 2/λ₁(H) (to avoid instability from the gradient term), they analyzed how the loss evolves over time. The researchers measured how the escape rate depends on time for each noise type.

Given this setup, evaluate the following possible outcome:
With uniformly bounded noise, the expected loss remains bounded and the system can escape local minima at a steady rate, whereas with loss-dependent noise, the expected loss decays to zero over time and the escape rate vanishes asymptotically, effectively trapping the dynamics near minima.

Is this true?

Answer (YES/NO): NO